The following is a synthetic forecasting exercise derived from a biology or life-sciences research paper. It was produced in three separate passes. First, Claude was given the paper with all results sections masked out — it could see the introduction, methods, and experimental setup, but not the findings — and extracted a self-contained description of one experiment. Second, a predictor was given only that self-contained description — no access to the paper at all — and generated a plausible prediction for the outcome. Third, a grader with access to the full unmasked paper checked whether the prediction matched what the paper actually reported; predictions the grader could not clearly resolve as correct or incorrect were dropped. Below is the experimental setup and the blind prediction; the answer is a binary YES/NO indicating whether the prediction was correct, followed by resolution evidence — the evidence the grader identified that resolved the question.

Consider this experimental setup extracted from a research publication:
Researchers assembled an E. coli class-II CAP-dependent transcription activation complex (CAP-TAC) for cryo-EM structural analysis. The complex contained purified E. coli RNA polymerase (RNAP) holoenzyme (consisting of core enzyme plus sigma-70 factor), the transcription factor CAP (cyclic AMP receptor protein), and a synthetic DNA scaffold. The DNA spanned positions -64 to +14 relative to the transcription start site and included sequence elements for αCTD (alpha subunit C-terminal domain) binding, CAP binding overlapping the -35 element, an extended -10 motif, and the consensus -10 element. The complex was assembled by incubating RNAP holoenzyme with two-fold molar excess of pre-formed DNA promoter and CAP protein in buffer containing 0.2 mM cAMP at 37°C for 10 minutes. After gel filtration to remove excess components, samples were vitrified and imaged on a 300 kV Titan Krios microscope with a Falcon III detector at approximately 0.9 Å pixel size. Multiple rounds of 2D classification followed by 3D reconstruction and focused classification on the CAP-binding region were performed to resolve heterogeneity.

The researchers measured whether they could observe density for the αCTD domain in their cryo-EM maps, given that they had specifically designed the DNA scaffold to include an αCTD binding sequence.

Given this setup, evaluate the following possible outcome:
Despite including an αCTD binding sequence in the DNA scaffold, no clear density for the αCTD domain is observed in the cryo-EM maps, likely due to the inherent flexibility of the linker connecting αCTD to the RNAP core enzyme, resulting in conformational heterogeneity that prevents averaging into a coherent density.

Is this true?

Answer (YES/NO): YES